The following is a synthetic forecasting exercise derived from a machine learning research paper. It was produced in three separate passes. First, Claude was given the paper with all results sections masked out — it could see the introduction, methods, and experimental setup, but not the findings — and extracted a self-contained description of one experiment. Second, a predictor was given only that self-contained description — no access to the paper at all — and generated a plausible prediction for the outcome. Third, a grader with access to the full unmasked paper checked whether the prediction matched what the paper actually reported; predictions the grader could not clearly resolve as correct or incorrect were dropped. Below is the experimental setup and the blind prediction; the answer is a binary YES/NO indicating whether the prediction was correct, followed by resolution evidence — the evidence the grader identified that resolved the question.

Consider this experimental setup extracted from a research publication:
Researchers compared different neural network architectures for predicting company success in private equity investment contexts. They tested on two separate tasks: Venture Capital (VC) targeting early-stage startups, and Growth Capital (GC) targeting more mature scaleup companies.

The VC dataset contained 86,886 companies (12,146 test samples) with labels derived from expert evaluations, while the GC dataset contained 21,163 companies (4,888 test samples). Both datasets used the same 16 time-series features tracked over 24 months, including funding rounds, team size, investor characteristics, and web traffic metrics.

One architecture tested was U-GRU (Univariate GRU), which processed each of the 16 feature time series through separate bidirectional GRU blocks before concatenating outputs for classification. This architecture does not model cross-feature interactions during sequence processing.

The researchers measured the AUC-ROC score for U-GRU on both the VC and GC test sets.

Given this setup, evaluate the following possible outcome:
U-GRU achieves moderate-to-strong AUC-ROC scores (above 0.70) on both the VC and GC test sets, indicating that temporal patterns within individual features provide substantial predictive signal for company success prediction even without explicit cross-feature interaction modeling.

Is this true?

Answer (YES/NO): NO